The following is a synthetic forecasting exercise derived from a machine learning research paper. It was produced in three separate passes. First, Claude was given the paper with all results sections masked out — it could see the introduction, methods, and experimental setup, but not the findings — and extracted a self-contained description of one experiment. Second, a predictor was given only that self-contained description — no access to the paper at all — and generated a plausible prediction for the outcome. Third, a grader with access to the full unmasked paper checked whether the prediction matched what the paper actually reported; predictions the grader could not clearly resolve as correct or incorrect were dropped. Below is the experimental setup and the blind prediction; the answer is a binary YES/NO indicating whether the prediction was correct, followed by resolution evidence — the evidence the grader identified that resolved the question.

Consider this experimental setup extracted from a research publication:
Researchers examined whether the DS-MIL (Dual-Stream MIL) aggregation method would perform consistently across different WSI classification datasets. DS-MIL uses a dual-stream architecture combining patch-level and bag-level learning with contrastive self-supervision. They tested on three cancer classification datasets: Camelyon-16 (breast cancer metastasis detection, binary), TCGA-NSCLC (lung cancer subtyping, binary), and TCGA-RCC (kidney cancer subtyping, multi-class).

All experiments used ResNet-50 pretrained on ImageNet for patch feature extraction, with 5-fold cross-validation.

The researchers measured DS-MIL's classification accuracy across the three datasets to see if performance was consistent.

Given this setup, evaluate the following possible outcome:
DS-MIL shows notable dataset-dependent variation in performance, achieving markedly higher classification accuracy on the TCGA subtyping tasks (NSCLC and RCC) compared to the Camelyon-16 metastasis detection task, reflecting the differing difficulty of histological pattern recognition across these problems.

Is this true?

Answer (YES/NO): YES